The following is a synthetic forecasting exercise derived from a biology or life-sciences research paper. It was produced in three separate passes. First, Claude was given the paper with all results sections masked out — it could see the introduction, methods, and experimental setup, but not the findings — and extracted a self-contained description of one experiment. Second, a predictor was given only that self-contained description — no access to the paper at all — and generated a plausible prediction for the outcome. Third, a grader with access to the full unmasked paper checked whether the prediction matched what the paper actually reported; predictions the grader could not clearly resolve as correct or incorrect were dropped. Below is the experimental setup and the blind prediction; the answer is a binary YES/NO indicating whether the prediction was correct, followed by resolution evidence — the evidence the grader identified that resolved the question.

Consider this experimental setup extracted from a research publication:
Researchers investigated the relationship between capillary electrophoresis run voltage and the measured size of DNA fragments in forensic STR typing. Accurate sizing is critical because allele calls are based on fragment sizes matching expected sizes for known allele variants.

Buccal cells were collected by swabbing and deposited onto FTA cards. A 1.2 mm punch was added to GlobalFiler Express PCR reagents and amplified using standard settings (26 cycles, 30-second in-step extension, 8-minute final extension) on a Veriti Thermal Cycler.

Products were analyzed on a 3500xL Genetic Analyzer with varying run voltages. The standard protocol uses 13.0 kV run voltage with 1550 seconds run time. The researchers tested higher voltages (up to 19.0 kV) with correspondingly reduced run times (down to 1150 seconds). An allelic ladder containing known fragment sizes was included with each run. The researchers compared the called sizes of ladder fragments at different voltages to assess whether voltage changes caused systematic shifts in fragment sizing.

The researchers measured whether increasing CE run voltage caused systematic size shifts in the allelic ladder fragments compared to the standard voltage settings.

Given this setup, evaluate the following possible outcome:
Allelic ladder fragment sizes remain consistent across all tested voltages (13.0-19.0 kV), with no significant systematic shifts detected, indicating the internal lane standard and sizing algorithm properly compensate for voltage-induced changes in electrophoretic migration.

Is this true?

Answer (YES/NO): NO